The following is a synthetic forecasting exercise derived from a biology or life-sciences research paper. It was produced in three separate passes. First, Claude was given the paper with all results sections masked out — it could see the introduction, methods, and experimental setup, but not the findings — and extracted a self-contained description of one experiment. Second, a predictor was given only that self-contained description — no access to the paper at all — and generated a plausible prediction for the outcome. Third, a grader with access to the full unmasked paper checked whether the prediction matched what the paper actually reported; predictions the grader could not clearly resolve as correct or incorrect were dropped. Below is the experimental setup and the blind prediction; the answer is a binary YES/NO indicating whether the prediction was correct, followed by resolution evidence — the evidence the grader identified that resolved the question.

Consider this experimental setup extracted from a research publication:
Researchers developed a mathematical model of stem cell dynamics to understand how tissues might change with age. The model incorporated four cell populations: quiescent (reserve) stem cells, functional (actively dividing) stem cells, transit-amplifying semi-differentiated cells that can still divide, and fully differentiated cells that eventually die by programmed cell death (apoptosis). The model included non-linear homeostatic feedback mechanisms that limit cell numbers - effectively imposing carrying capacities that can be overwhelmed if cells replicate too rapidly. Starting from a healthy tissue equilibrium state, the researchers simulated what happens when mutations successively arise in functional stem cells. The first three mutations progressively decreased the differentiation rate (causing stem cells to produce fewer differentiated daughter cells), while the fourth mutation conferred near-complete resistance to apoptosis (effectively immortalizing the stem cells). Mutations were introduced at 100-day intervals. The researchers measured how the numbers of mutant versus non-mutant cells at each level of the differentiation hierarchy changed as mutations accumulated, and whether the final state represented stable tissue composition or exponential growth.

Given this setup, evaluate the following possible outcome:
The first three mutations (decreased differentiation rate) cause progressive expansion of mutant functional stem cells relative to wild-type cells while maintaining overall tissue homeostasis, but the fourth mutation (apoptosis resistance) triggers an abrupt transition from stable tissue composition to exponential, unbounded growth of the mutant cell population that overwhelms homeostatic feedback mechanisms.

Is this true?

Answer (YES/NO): NO